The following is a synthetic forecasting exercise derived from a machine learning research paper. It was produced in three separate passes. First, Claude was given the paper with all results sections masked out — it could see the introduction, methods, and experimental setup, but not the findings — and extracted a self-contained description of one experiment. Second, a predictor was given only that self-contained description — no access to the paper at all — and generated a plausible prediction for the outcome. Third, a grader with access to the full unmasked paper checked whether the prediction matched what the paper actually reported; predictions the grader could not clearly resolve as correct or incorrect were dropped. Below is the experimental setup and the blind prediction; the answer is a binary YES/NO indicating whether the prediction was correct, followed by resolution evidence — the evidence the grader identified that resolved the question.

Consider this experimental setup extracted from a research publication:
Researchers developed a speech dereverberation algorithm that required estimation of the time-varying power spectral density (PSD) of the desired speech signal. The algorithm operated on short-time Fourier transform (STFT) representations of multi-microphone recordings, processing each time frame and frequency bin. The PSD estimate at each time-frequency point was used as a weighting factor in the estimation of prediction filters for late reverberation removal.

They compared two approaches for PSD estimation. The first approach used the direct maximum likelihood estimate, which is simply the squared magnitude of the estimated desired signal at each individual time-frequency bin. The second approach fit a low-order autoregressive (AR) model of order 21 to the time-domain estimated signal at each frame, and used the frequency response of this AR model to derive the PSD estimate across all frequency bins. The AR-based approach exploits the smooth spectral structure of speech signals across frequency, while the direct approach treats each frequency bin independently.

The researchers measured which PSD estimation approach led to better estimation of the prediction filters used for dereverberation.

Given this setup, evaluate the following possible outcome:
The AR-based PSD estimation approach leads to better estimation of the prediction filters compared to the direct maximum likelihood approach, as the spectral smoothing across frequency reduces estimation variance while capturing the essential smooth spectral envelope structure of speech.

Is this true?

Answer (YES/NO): YES